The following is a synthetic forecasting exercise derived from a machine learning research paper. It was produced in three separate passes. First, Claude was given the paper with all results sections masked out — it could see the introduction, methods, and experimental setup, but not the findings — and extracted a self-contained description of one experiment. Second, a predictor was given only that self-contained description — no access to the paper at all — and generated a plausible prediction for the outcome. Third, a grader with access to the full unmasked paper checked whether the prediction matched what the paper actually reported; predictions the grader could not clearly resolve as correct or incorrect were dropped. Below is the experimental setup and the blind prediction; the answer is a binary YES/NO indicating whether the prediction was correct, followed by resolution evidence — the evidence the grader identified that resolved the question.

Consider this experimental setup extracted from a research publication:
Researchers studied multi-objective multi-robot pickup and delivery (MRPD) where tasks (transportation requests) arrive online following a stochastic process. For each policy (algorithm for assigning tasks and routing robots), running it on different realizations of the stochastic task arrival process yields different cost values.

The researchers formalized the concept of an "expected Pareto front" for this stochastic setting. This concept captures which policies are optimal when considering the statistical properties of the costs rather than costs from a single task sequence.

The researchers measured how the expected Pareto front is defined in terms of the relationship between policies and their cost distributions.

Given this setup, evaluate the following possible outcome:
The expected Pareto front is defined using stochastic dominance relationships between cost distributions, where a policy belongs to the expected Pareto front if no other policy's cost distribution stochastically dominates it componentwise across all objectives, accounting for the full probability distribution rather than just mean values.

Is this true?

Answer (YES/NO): NO